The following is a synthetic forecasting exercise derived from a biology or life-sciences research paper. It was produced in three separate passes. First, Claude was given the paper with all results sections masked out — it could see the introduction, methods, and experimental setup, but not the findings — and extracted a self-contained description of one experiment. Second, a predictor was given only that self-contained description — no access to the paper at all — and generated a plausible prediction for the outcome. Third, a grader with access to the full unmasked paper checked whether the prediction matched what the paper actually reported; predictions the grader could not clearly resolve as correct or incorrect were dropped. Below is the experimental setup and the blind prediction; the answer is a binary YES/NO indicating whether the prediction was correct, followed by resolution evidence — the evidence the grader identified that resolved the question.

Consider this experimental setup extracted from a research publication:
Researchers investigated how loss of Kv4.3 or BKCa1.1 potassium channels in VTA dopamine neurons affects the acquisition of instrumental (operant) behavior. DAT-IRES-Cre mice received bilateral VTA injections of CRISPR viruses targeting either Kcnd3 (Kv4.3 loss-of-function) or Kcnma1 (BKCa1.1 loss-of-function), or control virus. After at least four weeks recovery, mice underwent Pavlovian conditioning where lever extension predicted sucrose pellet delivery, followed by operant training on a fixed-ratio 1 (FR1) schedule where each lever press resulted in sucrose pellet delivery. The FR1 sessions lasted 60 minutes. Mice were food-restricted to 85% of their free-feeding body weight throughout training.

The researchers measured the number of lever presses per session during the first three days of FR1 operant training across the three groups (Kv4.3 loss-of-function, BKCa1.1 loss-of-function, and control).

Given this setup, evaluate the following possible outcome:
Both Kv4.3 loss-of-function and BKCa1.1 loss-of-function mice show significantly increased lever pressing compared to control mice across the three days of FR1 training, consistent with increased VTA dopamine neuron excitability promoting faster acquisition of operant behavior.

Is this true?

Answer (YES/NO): NO